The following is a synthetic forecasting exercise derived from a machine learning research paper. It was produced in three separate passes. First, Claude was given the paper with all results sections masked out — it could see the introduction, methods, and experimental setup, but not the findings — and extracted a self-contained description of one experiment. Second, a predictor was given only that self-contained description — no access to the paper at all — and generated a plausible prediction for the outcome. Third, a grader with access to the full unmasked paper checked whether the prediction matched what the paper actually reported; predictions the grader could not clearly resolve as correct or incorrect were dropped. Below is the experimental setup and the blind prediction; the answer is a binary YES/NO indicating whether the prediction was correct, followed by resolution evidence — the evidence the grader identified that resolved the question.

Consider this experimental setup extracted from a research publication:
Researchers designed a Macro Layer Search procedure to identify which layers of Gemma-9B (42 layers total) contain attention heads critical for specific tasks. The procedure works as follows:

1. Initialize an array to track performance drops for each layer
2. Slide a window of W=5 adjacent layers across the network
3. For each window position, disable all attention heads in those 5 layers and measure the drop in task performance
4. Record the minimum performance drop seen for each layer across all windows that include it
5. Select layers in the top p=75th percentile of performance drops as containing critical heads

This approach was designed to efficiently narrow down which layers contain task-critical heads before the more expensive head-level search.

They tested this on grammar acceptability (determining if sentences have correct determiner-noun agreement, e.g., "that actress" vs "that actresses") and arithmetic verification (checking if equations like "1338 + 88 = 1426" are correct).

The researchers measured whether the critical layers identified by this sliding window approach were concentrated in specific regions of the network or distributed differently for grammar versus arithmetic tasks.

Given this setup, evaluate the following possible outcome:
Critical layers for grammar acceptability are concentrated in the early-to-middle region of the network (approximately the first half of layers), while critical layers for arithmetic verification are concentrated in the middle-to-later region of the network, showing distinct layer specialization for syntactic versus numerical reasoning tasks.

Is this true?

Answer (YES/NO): NO